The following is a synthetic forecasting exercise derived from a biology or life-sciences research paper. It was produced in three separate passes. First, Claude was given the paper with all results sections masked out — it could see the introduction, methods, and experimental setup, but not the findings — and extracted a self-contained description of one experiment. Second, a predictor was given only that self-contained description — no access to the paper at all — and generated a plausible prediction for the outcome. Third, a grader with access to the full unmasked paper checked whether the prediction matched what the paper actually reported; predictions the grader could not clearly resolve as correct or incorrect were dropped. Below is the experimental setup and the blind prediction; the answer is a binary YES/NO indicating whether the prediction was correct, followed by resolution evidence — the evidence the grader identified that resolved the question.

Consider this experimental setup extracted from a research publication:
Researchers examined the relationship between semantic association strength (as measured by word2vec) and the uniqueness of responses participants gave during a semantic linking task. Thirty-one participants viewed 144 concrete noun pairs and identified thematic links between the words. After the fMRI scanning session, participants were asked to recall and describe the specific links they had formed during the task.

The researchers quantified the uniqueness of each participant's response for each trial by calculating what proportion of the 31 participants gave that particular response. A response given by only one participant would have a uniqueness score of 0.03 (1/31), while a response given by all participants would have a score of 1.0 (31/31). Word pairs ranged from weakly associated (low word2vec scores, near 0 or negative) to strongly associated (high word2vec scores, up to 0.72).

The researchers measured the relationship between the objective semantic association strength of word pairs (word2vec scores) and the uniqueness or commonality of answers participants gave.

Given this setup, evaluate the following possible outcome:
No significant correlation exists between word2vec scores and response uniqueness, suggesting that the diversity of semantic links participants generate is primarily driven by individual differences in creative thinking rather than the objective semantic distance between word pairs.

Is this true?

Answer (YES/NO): NO